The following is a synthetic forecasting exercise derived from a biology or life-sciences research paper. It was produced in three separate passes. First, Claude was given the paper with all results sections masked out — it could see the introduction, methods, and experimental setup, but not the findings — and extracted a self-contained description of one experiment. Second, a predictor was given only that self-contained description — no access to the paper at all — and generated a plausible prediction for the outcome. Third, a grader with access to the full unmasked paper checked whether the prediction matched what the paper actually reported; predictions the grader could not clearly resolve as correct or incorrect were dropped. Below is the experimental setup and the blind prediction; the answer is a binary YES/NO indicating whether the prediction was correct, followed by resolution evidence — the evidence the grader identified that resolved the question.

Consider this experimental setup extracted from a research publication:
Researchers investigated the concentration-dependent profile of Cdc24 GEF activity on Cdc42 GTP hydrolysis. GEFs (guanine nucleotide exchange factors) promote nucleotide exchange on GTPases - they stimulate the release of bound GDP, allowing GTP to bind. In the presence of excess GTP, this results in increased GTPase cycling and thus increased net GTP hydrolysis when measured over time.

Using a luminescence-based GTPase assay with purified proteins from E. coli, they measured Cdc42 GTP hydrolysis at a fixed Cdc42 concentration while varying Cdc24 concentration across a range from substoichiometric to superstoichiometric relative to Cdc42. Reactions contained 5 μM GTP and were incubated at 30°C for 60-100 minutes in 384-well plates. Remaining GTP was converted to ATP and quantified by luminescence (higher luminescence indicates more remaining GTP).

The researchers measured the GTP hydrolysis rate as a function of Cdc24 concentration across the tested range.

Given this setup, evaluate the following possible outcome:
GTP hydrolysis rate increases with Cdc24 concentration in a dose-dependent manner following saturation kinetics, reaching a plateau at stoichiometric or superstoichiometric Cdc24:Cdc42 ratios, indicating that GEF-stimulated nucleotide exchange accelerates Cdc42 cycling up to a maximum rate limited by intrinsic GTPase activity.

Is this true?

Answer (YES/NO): NO